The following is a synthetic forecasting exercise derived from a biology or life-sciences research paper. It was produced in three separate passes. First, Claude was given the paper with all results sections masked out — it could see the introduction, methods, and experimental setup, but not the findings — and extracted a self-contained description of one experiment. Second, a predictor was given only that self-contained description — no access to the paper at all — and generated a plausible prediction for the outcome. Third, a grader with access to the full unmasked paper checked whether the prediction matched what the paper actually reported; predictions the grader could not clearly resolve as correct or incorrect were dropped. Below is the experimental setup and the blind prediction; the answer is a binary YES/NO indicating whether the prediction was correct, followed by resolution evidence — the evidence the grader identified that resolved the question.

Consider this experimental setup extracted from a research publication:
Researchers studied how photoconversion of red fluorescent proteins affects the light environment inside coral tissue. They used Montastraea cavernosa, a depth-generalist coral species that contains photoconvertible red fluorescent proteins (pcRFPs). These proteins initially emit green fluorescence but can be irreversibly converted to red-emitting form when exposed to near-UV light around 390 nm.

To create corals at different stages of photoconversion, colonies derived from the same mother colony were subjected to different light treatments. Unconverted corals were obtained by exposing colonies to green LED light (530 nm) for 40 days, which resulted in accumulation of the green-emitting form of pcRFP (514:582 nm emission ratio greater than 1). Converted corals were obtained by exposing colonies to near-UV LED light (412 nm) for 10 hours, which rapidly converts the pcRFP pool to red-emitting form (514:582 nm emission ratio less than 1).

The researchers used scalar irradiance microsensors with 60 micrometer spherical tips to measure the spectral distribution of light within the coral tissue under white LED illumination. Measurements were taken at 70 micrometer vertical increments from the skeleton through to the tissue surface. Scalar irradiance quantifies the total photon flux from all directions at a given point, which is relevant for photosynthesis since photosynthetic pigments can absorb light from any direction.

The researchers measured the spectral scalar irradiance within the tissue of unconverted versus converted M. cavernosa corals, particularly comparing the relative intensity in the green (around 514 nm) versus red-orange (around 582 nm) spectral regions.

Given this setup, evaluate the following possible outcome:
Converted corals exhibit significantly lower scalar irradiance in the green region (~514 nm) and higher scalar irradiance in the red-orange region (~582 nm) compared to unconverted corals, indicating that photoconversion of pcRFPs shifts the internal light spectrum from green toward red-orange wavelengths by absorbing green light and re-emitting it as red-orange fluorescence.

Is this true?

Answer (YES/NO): YES